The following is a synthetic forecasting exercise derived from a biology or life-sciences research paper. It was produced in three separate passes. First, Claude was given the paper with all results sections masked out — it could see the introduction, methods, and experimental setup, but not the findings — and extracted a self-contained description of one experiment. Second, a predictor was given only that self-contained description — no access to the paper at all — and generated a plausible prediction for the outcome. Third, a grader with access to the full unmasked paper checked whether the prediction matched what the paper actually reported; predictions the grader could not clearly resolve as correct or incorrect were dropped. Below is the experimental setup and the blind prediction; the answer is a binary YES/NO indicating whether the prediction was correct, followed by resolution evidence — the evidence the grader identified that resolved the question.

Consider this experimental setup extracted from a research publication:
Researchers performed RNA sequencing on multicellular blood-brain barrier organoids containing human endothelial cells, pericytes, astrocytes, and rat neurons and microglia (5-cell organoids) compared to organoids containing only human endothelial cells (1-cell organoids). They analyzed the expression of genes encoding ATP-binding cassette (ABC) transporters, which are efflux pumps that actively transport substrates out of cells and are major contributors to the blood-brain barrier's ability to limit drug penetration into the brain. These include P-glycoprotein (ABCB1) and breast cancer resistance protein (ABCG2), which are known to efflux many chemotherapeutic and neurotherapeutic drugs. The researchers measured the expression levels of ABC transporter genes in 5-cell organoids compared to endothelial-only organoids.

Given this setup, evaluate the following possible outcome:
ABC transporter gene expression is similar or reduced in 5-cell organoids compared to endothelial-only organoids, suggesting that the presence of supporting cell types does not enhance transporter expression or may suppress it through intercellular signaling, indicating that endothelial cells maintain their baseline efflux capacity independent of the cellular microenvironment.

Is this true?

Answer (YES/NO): NO